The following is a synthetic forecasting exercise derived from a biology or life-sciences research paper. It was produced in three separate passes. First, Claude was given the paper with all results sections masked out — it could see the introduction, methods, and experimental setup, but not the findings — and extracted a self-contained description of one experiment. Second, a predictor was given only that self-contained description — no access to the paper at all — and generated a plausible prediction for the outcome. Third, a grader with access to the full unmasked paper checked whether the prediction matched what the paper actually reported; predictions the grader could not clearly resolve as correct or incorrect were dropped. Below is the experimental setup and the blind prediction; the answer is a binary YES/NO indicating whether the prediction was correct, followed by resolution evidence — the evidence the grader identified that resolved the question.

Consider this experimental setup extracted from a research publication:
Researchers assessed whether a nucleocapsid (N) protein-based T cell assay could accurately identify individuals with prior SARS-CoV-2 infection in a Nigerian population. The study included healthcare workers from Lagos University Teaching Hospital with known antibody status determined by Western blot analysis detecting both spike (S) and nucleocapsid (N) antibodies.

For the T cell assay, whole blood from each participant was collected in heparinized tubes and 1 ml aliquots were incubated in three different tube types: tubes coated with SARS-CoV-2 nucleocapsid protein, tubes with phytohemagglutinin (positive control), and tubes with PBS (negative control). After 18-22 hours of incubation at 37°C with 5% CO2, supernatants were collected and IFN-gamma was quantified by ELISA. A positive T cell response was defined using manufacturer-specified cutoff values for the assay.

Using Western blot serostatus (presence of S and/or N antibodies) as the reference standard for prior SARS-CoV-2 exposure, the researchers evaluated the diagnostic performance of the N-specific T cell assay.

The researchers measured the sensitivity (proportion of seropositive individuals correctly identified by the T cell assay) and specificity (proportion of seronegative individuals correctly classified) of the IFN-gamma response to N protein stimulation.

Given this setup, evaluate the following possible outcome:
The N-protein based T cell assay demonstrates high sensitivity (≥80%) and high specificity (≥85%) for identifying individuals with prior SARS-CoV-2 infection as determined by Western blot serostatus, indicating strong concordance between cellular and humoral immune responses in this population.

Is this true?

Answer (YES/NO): YES